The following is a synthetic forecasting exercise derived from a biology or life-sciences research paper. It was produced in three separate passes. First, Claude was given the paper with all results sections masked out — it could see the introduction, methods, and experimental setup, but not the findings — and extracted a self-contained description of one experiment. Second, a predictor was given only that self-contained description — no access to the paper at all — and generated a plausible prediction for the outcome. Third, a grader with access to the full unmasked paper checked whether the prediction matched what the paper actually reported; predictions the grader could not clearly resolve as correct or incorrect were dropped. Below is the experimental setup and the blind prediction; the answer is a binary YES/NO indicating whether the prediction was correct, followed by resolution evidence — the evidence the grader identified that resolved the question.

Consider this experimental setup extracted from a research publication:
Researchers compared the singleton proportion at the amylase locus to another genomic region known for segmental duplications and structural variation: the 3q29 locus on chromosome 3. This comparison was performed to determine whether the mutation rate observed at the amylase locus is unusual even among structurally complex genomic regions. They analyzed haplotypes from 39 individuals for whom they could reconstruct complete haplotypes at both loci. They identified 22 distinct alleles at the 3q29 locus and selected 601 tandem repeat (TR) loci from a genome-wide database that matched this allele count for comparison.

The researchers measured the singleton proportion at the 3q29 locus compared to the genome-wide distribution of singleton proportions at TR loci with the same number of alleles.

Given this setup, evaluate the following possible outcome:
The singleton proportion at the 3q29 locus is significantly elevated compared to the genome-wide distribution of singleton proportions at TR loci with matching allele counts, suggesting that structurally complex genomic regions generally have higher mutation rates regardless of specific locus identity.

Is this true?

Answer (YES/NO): NO